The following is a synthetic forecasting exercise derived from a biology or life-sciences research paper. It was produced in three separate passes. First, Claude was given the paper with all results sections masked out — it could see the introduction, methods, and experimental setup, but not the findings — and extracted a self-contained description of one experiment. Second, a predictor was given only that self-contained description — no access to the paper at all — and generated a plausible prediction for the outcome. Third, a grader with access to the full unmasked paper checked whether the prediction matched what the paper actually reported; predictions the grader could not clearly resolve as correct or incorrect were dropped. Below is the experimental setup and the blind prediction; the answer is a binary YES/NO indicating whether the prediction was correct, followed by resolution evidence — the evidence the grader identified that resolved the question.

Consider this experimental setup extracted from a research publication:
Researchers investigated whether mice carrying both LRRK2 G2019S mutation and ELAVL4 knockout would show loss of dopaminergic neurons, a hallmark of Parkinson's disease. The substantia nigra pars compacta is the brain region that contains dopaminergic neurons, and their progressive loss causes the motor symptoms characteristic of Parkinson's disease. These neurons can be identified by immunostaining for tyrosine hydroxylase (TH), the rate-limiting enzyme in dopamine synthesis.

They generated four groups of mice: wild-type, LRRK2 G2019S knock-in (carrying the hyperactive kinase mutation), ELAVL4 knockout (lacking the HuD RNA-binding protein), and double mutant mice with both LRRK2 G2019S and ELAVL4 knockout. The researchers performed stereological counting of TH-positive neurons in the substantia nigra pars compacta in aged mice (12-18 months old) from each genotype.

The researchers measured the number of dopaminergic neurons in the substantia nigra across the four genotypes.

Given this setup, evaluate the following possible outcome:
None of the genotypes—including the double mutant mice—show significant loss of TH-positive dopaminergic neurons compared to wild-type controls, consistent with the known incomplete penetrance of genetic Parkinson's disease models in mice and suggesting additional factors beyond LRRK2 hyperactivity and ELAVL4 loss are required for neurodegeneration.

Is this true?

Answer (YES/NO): NO